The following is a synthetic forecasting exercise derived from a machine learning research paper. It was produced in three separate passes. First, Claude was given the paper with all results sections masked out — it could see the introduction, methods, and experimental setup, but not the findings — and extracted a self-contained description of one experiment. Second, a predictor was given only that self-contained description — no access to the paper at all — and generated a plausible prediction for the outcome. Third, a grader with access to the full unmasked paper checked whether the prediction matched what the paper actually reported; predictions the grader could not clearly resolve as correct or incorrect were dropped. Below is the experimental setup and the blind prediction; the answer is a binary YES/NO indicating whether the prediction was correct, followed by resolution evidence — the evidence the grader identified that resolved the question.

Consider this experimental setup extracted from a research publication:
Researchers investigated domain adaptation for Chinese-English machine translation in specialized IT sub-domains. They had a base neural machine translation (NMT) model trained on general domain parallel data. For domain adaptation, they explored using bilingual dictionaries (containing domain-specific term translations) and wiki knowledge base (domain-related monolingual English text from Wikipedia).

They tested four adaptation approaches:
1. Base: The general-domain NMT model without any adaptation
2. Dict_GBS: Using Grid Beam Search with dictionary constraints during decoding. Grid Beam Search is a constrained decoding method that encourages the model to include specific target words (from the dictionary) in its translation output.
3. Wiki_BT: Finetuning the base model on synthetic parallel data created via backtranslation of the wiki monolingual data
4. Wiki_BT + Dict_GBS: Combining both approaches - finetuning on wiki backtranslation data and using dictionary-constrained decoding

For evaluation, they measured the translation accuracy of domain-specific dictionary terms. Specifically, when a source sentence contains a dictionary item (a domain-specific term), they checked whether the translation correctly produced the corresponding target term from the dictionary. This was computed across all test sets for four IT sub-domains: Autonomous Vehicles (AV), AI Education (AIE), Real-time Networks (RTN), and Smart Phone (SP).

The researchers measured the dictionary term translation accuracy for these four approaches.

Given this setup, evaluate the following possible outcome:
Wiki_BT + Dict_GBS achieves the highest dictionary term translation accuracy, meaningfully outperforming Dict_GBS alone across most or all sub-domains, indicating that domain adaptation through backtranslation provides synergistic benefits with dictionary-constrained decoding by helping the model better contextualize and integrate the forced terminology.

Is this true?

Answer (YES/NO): NO